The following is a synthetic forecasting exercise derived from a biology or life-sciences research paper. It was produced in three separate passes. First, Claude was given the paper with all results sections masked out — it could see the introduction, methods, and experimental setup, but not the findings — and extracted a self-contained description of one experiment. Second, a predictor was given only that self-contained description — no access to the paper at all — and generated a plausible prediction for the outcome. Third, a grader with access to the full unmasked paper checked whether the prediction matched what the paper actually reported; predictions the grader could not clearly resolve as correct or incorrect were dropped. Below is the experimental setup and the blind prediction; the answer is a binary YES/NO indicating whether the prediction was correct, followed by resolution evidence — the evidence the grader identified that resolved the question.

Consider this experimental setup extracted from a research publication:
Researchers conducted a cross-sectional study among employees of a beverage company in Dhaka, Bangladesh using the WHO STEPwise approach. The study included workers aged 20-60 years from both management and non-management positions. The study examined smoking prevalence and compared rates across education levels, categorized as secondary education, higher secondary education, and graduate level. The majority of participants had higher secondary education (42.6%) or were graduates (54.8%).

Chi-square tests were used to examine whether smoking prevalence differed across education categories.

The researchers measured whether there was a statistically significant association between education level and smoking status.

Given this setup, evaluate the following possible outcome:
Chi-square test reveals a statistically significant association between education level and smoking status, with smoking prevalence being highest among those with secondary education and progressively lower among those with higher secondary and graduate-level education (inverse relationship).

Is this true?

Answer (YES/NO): NO